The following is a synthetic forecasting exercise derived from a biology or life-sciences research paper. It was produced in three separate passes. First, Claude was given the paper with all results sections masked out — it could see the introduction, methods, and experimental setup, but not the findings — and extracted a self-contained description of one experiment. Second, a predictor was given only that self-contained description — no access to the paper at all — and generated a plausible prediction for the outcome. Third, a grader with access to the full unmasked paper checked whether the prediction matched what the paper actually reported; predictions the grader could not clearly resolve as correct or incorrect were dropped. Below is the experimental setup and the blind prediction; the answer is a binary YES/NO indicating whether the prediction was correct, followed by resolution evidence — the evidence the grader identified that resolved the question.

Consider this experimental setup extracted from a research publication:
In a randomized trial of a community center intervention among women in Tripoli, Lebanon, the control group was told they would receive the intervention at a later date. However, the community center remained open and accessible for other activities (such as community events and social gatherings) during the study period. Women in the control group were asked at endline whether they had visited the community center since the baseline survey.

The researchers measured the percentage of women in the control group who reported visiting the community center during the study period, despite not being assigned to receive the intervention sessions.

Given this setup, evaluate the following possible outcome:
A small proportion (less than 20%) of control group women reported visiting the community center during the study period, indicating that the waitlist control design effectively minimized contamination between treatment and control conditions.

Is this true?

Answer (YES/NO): NO